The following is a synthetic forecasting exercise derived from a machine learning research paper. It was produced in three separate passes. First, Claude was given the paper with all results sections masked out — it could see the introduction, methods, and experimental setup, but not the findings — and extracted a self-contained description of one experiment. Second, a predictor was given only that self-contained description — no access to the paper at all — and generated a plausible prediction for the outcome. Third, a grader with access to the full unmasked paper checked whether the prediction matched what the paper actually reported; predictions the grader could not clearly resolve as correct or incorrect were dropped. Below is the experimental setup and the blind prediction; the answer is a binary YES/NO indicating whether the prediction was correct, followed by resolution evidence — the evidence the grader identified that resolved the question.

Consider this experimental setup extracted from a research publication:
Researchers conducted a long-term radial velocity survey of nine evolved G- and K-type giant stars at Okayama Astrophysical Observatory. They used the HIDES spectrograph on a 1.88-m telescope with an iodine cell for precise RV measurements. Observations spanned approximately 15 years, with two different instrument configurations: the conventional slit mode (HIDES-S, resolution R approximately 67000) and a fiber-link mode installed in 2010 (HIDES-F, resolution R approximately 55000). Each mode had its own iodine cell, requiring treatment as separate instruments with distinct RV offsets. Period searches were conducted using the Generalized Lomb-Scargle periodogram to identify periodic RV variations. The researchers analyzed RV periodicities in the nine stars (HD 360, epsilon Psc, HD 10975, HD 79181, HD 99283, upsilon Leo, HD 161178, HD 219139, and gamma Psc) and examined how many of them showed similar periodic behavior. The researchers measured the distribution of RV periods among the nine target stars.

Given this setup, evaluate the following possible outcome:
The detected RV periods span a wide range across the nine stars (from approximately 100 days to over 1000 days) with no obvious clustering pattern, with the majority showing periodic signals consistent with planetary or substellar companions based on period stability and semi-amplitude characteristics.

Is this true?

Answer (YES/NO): NO